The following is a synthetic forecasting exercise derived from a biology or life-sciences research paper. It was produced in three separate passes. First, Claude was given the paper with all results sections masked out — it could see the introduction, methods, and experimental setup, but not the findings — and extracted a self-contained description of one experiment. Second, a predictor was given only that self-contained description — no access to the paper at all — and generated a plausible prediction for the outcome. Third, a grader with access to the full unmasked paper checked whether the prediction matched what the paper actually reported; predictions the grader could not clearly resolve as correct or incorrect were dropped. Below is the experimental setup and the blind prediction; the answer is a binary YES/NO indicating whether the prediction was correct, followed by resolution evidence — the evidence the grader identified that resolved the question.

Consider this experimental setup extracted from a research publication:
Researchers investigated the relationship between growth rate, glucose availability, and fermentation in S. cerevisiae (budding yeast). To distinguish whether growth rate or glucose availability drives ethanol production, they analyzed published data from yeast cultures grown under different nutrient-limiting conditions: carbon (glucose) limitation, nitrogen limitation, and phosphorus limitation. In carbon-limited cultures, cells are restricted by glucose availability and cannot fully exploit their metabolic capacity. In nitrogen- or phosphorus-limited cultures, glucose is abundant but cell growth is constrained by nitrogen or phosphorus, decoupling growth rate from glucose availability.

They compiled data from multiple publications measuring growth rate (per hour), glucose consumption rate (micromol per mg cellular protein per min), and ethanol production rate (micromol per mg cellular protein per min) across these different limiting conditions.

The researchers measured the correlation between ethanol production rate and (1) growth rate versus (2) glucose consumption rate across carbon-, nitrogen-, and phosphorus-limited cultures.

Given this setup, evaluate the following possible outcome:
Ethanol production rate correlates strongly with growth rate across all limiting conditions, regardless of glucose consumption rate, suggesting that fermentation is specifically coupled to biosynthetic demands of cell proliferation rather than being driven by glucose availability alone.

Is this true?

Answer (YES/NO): NO